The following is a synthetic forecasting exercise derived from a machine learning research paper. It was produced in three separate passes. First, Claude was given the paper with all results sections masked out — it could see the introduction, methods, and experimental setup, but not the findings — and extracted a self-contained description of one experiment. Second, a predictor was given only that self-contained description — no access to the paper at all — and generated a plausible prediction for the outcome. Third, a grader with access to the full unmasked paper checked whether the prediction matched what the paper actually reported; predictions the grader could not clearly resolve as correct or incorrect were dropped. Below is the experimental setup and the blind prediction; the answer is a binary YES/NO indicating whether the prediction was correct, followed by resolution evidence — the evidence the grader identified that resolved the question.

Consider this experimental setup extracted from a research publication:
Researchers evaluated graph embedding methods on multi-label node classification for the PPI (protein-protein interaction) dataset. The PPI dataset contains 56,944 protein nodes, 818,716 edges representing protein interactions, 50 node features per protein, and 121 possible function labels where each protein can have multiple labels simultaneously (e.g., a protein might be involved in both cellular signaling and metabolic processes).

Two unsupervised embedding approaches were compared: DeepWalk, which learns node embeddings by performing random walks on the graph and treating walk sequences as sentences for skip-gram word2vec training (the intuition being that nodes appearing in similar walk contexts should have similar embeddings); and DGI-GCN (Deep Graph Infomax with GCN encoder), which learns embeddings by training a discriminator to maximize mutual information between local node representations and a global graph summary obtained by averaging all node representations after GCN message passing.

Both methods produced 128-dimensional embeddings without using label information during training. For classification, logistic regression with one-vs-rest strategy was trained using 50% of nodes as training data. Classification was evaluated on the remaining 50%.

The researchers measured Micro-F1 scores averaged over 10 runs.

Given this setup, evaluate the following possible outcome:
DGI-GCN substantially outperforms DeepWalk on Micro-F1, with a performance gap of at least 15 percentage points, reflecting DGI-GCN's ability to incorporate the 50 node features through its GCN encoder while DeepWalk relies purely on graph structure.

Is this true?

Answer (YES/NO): YES